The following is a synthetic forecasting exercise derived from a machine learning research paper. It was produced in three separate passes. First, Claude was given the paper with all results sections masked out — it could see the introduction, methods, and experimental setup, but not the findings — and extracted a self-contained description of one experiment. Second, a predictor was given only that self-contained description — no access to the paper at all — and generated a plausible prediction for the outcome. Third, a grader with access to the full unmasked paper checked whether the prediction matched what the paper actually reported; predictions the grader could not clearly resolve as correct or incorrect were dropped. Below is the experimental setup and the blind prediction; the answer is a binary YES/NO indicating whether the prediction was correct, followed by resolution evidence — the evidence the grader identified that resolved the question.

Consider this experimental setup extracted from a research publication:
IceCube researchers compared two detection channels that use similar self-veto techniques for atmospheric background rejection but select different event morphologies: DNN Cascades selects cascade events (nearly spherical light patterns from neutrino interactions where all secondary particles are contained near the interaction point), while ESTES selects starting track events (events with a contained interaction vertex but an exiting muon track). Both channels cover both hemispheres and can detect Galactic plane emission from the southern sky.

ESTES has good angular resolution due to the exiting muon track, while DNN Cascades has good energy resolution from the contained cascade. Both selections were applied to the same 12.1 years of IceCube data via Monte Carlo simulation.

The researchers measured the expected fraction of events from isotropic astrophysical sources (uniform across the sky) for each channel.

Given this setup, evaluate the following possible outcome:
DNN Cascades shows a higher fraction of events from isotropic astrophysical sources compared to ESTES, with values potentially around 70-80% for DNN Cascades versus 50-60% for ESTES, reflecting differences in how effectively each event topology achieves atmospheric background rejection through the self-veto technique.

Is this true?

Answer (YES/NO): NO